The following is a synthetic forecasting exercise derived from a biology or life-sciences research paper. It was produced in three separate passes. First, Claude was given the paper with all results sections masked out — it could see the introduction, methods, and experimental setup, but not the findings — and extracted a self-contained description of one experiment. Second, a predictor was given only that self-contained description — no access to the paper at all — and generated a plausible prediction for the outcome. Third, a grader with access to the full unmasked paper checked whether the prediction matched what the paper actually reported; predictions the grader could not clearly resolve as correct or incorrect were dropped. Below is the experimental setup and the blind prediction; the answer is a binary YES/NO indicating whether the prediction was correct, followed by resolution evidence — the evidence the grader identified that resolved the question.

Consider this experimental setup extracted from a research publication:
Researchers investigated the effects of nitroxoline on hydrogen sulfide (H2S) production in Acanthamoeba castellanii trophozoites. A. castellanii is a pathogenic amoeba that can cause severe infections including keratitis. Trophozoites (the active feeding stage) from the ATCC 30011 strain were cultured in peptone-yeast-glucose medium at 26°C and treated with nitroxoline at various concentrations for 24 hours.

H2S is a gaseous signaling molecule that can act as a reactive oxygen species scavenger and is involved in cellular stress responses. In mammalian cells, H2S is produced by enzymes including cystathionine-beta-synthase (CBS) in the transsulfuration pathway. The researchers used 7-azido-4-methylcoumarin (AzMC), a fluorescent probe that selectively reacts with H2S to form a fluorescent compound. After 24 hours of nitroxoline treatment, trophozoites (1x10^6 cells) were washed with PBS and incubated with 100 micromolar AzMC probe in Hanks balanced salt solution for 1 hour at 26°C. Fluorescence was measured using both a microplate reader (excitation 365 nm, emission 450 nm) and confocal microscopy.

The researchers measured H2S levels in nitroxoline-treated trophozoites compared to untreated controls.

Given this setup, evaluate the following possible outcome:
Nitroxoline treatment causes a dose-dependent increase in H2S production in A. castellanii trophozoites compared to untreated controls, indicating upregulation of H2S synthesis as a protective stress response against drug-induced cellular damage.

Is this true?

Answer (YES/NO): NO